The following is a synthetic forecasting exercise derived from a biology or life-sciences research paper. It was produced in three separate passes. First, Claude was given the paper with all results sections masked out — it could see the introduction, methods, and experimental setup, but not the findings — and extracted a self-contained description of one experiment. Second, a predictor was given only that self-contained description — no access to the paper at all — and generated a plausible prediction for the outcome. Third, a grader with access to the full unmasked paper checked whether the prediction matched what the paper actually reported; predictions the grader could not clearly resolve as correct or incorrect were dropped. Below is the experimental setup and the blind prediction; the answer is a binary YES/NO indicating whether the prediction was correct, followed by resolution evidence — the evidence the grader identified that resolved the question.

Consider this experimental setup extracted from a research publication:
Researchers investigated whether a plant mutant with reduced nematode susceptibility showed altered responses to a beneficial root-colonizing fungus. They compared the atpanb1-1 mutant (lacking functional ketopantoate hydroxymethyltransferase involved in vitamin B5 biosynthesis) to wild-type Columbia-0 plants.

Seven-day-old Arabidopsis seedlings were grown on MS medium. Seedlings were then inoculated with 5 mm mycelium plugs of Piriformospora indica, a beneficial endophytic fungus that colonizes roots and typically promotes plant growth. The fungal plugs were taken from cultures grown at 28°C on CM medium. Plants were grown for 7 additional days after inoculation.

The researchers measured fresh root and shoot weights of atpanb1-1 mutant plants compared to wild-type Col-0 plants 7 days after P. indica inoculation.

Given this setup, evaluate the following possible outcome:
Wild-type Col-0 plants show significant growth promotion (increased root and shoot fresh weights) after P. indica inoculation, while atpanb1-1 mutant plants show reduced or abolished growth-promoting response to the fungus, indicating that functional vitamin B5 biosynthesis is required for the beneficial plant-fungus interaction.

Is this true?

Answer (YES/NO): NO